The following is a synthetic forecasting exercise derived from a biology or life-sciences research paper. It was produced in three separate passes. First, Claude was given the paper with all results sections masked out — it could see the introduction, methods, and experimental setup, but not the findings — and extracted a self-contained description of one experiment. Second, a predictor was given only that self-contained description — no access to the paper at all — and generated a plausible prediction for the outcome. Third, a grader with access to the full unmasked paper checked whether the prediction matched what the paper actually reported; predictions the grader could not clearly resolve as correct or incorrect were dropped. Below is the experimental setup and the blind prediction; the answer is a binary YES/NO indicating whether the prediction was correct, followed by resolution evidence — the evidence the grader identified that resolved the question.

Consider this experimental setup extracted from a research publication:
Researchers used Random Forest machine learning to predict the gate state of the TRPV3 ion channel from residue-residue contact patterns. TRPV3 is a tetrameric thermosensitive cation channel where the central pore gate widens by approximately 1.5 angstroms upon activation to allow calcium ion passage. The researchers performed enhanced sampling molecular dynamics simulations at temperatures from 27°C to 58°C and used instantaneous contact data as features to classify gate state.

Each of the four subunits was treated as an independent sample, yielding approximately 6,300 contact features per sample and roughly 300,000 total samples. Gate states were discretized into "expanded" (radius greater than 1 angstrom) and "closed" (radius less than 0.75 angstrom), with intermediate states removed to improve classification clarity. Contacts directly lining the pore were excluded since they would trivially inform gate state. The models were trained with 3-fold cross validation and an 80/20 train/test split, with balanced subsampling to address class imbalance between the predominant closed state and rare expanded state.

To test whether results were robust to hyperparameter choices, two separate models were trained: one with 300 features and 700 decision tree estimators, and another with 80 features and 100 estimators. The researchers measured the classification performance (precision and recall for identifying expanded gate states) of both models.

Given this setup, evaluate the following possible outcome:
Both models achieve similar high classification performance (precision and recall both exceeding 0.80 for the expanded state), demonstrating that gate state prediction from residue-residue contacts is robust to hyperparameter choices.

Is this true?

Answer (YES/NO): NO